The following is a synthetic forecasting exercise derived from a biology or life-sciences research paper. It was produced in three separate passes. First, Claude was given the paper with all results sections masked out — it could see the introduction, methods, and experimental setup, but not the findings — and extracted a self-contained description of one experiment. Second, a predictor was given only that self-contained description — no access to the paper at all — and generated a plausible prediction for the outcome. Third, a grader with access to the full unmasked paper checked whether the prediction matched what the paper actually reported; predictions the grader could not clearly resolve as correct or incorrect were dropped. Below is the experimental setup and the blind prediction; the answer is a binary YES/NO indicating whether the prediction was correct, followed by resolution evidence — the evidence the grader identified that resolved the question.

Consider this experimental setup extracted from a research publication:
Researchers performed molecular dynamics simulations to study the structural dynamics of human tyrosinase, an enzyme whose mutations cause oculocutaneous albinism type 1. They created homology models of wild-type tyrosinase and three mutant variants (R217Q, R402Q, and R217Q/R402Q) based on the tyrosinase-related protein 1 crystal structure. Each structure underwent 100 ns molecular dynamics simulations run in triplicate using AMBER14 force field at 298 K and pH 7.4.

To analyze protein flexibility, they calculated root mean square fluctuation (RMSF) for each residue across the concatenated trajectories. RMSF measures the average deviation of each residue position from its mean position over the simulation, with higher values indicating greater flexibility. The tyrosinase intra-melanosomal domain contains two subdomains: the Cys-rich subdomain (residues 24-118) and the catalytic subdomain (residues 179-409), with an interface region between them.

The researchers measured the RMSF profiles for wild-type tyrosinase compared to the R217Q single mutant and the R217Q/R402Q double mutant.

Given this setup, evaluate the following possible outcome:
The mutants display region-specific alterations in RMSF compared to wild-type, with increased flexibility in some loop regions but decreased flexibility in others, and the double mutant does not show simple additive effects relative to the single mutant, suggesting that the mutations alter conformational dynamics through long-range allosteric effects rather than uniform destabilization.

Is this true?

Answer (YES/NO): NO